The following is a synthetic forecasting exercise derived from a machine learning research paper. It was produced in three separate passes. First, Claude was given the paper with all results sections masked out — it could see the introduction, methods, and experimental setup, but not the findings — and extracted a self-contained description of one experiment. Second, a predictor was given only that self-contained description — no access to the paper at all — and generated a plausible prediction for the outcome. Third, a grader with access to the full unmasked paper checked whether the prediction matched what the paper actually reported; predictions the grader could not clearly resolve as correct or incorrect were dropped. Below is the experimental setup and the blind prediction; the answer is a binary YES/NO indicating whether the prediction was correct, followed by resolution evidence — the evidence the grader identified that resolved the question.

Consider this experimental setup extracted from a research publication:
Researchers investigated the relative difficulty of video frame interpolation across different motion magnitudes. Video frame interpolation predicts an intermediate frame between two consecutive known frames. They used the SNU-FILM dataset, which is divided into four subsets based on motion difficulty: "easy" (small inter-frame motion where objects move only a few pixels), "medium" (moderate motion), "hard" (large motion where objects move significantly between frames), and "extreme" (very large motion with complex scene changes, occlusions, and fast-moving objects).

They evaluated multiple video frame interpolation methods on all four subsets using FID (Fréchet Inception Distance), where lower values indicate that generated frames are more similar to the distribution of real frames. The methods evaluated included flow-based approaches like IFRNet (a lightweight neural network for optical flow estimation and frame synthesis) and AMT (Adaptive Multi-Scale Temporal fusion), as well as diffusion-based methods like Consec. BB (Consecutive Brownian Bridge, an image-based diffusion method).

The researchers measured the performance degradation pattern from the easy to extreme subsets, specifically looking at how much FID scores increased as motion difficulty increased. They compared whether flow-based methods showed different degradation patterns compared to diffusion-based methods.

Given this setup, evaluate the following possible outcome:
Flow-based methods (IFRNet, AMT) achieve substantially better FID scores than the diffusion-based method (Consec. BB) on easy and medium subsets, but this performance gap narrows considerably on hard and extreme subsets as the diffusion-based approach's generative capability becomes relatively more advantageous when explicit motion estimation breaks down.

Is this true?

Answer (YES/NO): NO